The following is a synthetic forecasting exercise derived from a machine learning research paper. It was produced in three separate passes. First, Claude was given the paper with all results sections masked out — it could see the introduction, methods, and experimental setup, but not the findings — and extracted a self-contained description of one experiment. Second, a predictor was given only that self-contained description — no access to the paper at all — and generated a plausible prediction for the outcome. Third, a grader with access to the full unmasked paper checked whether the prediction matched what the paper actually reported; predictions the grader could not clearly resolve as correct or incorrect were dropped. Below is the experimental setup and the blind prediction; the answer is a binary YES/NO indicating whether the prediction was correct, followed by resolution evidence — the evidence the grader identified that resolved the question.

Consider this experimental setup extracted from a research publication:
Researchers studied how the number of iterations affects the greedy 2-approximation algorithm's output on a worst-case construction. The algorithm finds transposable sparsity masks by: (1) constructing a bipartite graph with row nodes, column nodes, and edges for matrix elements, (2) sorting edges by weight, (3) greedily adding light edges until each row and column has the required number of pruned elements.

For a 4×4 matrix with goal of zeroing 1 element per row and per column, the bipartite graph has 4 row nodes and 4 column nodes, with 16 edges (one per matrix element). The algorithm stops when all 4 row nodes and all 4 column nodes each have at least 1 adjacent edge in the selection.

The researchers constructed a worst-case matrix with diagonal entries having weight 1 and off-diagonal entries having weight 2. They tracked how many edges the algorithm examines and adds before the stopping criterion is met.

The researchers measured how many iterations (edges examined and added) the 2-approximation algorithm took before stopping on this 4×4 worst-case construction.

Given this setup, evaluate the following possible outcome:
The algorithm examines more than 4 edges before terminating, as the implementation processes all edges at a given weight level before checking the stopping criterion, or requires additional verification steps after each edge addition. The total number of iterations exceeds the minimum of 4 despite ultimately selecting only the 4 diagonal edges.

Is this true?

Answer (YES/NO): NO